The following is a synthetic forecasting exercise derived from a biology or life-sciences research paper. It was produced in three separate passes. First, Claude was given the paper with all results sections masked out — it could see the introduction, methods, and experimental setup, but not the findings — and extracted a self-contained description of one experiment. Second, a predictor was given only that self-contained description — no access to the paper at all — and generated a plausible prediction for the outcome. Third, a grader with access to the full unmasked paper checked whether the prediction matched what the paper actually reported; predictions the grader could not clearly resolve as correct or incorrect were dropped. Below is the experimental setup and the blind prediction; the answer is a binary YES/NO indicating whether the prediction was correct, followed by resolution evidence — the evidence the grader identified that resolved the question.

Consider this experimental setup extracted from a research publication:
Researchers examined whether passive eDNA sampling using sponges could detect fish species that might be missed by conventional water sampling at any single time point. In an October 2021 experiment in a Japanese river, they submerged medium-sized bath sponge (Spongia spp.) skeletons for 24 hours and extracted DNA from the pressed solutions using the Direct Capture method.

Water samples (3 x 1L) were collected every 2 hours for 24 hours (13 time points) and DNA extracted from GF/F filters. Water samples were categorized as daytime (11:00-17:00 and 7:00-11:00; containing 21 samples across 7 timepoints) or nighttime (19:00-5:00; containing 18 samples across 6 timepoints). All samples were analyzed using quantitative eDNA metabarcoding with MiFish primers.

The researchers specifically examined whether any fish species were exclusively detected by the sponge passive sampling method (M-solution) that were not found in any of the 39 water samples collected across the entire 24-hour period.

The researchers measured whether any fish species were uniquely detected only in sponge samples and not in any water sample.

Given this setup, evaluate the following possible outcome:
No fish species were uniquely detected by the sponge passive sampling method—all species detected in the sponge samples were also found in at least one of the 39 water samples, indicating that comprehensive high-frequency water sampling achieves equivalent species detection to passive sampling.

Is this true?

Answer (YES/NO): NO